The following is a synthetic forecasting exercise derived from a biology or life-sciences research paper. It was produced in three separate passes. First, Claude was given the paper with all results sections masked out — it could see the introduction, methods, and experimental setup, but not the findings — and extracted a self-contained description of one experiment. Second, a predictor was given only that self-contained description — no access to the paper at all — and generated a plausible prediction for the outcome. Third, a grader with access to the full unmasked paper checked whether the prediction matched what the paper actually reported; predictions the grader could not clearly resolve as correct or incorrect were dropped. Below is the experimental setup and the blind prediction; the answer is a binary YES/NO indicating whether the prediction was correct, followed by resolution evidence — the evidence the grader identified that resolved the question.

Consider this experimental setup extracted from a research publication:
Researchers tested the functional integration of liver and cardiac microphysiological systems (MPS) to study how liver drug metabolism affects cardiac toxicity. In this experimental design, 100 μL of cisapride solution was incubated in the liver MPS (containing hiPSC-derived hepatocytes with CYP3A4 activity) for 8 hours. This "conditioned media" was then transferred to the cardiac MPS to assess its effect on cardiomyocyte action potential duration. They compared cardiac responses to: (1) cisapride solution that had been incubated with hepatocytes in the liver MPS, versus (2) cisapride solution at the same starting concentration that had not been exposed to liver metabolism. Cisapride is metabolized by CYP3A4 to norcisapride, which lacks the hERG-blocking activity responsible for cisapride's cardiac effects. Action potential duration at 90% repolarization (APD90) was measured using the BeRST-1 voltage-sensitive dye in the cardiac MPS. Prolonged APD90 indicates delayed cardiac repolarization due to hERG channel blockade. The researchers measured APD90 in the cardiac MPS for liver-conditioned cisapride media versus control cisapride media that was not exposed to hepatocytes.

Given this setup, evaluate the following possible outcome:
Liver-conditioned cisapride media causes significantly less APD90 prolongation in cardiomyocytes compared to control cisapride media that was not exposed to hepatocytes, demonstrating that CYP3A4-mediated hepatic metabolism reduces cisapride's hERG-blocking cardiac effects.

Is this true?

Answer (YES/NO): YES